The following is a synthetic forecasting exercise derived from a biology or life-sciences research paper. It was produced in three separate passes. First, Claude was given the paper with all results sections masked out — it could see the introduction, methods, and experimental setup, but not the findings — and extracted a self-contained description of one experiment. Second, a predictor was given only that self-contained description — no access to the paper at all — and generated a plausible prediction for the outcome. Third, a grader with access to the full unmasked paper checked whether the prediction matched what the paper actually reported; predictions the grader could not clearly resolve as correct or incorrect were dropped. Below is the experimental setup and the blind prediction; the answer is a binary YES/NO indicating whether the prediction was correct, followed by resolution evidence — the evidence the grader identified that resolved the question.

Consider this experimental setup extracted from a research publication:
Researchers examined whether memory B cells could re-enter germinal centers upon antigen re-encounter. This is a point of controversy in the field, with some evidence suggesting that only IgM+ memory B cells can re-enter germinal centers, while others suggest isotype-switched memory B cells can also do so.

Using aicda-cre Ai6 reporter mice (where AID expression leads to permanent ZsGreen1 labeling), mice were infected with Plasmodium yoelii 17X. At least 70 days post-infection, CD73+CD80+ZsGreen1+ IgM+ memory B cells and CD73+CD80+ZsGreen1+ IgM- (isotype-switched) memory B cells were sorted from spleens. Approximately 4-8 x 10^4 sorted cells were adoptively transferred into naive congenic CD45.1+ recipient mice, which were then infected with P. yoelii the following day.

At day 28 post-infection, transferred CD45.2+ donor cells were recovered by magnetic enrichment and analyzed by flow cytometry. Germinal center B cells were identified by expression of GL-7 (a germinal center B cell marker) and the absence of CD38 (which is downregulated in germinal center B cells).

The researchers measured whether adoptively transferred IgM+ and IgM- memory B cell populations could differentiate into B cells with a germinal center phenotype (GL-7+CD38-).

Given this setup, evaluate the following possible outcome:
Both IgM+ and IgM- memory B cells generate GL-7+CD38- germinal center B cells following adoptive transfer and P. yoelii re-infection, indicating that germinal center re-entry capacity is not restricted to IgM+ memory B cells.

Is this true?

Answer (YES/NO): YES